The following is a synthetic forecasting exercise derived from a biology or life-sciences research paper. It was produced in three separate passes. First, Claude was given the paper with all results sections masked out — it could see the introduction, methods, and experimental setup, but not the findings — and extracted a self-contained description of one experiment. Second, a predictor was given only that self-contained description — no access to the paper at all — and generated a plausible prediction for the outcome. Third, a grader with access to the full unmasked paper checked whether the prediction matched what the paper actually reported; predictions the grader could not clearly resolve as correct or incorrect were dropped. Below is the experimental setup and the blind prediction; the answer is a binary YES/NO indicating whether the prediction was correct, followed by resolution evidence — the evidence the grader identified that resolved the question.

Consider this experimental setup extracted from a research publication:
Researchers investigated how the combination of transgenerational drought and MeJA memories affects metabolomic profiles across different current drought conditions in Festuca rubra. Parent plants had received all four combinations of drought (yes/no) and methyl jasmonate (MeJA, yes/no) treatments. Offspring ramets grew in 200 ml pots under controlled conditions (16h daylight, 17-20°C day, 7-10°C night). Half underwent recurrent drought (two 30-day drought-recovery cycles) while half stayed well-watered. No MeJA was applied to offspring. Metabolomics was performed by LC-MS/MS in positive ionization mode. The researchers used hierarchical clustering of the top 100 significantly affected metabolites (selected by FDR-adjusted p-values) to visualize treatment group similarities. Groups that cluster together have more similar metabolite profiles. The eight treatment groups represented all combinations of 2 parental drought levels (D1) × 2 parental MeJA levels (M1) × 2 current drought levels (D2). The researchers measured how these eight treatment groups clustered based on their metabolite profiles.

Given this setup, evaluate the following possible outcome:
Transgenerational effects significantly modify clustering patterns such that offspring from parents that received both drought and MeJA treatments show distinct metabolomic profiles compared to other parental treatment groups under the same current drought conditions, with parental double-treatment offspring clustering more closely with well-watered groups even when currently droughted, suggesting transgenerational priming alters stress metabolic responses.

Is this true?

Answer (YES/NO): NO